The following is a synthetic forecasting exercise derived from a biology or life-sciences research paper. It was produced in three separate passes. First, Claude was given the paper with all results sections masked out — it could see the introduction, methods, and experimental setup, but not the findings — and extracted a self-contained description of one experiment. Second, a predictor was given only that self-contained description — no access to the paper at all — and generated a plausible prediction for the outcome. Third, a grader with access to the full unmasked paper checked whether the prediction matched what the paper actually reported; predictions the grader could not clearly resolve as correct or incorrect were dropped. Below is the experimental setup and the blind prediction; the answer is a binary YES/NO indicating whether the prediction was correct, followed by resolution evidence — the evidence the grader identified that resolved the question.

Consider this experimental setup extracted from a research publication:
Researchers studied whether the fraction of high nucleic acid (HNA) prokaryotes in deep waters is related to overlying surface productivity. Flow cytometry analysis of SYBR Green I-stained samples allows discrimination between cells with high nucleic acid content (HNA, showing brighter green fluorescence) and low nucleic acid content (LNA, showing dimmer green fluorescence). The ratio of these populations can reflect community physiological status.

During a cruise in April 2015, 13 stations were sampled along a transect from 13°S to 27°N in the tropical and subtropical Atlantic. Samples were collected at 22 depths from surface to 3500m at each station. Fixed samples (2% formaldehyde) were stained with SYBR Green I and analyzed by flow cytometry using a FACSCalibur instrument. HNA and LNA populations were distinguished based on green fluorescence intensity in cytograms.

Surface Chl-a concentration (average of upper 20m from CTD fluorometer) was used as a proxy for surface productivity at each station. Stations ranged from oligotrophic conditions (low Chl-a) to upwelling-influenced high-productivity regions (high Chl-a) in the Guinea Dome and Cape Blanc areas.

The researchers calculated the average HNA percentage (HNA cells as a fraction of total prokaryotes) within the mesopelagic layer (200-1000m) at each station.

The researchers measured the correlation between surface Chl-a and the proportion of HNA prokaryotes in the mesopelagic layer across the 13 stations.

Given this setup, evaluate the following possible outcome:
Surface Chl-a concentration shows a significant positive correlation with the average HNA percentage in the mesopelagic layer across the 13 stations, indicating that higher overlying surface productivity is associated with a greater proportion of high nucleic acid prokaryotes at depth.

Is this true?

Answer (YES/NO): NO